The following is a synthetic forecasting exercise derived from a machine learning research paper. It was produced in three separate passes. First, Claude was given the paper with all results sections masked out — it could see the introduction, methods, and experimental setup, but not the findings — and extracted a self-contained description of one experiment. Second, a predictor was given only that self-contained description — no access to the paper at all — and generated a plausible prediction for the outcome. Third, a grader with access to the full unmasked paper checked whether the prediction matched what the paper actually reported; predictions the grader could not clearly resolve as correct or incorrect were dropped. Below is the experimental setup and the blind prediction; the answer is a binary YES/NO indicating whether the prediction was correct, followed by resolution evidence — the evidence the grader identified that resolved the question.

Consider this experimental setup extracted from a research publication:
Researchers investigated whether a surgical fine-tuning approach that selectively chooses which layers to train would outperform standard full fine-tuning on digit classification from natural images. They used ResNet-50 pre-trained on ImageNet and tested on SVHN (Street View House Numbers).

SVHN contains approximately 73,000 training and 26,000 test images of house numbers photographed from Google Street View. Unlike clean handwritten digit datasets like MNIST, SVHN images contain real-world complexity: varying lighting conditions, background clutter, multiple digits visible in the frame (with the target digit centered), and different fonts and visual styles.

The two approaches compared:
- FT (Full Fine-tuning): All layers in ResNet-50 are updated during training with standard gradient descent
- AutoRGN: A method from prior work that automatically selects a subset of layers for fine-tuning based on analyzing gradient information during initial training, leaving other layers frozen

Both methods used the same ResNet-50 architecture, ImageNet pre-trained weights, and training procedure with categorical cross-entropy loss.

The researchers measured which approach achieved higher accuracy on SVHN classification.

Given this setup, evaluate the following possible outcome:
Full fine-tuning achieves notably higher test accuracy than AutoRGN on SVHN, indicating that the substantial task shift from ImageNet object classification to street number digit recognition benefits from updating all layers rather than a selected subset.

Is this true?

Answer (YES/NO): NO